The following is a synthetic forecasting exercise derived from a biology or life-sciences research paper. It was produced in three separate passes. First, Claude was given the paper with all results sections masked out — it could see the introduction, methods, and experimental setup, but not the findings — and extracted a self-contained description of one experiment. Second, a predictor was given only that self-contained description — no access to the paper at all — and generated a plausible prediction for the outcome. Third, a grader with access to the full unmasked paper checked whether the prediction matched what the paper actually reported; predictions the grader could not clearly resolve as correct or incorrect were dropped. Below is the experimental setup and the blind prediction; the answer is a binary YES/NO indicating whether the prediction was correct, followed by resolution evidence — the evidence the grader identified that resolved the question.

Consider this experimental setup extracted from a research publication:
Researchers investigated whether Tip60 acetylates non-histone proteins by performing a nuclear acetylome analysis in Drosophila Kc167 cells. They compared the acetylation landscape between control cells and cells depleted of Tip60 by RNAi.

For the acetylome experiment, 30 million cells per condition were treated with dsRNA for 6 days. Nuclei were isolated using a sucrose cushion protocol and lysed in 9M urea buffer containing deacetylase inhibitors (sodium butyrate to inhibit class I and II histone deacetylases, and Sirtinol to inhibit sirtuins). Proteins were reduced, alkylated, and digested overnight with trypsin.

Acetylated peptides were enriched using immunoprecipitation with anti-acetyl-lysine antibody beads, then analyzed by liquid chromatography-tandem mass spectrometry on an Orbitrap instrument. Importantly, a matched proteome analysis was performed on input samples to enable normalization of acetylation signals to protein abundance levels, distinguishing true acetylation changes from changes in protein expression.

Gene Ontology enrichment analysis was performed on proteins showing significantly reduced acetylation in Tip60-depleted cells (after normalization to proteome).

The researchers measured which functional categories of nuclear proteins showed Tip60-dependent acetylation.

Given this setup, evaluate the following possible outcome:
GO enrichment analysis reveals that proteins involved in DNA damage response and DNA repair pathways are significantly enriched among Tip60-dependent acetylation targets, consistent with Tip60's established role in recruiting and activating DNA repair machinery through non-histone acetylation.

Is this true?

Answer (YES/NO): NO